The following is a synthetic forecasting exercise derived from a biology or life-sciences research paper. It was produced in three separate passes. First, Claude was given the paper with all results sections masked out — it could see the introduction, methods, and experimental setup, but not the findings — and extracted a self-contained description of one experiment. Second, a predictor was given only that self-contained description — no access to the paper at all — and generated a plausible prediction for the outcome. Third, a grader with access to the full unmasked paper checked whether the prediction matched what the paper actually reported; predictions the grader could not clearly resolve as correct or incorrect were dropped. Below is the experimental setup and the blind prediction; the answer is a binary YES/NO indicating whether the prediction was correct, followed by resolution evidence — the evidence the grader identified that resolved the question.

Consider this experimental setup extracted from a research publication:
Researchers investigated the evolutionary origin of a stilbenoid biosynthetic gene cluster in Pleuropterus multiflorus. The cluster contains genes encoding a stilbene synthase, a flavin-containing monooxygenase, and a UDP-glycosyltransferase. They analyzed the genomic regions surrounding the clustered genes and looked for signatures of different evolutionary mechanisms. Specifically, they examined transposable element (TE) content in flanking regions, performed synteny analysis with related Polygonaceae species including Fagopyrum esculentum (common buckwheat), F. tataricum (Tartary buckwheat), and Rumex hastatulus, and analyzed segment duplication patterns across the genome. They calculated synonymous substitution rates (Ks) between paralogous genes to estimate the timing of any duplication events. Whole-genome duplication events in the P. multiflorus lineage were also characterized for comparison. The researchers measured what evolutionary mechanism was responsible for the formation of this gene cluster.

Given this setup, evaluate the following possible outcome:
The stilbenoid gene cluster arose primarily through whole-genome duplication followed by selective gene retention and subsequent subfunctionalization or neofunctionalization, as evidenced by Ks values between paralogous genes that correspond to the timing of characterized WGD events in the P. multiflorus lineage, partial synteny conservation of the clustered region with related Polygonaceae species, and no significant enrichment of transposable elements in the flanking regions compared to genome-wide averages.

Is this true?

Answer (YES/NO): NO